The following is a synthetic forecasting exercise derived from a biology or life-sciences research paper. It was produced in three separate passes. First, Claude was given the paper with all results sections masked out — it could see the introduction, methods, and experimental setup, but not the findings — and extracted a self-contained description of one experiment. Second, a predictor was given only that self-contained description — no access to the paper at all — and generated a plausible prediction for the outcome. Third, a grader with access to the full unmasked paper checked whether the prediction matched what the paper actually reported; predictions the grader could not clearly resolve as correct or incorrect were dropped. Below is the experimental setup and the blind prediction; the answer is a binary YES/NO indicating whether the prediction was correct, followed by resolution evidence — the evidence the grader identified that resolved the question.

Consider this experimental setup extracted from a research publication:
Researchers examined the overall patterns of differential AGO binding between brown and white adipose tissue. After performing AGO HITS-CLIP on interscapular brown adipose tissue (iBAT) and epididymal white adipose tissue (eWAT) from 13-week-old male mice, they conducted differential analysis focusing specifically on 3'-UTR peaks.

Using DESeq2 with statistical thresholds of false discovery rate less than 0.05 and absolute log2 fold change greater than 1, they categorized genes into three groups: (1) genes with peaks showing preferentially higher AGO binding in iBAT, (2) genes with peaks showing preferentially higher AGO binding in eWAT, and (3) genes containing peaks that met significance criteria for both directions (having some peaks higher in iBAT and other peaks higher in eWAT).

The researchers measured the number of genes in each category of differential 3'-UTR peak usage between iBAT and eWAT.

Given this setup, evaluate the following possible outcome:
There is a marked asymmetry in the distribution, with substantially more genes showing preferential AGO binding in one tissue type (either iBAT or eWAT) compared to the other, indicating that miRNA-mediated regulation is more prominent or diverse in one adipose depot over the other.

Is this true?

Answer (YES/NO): YES